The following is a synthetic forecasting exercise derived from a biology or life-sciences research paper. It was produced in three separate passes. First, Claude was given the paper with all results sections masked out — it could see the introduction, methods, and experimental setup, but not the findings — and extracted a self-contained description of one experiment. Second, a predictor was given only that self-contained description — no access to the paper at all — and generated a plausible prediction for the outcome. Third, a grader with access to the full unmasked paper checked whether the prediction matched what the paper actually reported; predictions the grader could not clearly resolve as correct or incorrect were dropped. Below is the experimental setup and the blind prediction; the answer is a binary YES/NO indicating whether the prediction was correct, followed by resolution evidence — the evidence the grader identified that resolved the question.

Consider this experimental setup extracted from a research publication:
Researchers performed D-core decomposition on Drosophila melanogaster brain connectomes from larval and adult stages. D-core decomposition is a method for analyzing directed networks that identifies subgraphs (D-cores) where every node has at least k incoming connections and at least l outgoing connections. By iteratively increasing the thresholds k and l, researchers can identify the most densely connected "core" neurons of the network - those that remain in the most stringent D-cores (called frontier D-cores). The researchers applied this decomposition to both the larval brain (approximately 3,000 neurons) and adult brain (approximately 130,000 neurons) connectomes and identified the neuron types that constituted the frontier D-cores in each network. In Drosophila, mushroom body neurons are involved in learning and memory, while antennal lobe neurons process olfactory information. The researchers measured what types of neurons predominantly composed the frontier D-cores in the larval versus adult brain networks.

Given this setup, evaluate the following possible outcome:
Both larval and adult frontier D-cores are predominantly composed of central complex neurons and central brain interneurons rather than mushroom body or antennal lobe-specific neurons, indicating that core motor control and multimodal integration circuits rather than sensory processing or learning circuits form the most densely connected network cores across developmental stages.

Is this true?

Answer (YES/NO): NO